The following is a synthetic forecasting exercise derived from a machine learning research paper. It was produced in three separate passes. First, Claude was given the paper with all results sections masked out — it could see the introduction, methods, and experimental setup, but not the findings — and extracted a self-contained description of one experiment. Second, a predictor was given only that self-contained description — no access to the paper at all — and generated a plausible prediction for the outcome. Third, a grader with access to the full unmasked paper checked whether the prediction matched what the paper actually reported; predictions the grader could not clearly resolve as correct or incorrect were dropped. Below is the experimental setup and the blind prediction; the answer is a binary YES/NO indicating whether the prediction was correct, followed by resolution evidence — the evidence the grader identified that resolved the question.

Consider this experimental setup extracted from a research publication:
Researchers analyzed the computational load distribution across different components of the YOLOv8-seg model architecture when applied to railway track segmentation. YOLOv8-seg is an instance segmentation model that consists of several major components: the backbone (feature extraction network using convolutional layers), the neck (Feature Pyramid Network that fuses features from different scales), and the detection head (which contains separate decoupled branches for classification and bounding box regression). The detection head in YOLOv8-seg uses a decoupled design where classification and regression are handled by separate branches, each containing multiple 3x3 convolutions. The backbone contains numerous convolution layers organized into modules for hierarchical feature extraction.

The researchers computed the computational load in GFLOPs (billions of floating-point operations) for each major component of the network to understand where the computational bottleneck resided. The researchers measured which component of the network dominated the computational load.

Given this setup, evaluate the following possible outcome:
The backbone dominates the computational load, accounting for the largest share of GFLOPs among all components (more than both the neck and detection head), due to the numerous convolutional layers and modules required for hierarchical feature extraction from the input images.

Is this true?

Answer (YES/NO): NO